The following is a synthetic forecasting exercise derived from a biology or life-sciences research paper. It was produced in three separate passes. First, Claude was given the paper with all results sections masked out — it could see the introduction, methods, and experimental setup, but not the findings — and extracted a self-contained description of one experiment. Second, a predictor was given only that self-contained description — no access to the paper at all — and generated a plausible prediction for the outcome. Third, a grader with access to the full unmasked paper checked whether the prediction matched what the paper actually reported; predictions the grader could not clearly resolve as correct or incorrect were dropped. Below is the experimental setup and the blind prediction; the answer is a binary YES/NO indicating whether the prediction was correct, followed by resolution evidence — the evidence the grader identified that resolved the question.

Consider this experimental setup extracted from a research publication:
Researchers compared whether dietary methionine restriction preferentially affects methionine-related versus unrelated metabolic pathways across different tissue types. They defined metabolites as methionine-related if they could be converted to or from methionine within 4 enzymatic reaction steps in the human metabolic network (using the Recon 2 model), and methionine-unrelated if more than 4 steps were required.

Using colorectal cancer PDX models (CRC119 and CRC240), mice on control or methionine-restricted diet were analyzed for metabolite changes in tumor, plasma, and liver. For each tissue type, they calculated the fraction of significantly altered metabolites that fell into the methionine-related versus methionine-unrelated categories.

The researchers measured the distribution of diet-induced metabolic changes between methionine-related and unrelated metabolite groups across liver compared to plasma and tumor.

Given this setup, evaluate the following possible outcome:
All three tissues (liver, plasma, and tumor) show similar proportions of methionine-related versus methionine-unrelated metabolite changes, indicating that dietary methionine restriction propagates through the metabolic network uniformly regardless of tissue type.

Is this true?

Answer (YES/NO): NO